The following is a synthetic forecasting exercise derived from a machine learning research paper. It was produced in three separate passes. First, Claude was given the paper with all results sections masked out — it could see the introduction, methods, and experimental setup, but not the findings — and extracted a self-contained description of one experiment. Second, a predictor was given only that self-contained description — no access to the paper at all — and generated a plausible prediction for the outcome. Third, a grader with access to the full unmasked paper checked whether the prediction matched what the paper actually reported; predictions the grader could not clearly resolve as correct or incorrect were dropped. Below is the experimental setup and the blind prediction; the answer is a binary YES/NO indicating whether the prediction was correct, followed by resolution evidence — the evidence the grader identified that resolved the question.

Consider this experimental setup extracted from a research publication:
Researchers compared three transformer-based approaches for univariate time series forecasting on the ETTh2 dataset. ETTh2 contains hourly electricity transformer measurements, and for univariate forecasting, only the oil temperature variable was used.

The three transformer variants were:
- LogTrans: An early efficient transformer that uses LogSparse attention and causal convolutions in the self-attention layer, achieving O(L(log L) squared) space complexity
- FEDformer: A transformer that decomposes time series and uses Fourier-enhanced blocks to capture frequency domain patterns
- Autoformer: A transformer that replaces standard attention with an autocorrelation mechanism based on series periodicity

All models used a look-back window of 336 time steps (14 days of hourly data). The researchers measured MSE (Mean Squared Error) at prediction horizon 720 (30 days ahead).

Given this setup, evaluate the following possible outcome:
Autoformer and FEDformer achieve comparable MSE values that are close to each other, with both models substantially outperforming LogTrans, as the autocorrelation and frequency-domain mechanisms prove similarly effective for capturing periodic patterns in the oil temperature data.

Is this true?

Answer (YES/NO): NO